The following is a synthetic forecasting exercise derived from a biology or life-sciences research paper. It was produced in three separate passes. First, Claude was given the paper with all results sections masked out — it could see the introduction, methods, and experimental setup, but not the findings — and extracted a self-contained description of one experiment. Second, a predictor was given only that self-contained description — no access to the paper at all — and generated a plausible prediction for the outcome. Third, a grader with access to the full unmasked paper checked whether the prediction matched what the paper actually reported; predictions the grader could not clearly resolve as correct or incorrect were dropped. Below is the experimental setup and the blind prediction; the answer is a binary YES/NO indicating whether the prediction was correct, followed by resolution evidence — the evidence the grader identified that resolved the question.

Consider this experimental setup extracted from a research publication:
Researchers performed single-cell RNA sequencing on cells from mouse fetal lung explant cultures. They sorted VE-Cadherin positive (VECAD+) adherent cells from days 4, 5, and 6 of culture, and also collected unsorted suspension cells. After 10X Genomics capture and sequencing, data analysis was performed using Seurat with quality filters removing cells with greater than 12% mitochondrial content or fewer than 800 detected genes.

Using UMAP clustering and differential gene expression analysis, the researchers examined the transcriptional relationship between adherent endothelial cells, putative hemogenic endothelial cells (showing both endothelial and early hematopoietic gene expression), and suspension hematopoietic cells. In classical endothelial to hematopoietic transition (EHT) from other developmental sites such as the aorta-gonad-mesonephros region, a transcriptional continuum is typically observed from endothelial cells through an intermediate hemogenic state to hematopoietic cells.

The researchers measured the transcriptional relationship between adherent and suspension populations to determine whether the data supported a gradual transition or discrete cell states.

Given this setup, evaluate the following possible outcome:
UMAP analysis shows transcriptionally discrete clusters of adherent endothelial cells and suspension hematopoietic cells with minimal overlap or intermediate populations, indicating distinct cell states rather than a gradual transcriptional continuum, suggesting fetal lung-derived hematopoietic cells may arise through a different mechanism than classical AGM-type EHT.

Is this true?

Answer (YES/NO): NO